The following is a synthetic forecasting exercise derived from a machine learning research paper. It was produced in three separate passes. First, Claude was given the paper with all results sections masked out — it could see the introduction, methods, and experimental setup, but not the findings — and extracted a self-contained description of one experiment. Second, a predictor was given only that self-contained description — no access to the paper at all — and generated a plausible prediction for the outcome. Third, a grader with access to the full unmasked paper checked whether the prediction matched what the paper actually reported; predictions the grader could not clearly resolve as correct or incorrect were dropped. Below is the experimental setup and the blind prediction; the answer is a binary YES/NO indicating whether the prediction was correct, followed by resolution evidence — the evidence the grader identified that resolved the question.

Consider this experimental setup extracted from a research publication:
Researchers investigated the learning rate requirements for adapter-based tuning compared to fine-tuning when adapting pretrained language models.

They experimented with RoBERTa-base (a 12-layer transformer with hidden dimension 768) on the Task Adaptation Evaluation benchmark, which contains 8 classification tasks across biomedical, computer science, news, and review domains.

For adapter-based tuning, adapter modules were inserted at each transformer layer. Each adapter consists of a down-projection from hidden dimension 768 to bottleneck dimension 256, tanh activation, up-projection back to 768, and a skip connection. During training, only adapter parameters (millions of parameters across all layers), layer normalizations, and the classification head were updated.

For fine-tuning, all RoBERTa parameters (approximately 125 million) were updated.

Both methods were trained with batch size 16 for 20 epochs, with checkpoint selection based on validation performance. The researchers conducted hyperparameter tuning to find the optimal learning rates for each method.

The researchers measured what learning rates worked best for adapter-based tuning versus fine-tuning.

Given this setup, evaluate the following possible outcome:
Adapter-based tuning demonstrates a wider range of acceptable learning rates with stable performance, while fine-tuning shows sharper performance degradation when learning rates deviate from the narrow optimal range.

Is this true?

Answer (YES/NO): YES